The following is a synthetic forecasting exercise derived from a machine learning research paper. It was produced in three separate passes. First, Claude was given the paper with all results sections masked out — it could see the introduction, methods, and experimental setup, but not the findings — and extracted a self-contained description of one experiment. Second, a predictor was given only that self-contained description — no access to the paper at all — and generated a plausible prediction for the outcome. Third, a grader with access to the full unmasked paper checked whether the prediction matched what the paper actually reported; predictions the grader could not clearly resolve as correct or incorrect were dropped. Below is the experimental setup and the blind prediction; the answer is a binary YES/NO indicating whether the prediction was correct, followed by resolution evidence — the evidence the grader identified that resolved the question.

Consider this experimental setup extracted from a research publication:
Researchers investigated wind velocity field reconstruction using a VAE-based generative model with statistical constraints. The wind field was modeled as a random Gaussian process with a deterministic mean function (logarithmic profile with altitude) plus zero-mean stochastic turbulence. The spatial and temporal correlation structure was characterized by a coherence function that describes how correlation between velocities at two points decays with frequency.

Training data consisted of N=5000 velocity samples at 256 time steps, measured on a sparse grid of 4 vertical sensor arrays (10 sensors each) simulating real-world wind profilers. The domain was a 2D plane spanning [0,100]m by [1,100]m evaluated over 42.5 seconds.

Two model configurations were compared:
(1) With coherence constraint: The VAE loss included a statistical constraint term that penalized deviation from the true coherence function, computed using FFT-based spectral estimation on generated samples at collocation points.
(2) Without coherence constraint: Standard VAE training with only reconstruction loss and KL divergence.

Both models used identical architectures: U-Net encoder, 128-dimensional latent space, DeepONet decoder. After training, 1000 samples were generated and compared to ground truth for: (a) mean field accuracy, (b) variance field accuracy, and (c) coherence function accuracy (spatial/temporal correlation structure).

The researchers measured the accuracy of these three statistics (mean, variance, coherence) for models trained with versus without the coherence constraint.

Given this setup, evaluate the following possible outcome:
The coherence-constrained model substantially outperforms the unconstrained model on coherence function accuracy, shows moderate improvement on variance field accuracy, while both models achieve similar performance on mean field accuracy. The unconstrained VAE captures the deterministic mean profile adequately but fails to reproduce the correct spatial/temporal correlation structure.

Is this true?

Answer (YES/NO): YES